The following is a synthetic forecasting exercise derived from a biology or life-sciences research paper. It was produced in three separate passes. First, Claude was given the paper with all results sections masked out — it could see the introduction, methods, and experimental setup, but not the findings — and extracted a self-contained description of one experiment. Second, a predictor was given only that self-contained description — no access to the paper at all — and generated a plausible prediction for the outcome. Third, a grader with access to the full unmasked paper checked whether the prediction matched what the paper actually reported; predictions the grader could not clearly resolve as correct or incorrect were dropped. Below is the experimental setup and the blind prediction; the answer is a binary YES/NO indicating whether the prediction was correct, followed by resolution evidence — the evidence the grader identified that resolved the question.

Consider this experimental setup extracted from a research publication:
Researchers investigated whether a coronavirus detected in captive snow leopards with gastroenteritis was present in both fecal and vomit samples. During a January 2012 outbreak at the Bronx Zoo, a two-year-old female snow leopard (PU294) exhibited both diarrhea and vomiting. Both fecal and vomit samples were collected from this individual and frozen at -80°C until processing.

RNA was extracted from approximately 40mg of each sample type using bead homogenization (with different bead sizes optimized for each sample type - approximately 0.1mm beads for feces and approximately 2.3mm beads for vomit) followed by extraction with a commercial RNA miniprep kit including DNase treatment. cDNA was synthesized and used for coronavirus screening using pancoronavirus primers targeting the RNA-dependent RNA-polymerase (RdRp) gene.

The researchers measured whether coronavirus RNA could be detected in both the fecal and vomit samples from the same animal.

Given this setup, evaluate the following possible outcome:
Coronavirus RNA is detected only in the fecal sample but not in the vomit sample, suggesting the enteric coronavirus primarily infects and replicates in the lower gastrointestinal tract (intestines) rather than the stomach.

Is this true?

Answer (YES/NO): YES